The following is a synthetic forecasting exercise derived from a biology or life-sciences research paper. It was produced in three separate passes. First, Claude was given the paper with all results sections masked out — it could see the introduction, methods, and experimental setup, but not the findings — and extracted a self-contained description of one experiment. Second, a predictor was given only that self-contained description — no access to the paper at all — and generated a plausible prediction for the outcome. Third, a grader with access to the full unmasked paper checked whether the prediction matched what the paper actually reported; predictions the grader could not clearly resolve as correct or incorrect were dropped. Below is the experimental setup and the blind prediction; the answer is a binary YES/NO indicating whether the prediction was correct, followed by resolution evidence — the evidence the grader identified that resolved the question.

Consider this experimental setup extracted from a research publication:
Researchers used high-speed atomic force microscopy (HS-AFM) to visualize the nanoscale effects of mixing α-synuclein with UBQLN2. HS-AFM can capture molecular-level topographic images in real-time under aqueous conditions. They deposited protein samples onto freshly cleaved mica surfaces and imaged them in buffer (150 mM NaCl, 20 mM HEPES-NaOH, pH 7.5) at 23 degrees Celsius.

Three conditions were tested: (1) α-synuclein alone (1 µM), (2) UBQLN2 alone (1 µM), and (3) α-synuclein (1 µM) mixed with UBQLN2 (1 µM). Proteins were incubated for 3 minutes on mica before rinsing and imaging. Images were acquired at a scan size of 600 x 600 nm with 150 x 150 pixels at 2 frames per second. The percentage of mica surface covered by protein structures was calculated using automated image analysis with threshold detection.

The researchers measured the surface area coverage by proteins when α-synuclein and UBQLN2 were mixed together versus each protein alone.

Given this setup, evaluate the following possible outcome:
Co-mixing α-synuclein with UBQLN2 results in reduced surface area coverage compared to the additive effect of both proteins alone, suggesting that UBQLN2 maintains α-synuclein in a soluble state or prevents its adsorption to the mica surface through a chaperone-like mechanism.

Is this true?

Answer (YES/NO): NO